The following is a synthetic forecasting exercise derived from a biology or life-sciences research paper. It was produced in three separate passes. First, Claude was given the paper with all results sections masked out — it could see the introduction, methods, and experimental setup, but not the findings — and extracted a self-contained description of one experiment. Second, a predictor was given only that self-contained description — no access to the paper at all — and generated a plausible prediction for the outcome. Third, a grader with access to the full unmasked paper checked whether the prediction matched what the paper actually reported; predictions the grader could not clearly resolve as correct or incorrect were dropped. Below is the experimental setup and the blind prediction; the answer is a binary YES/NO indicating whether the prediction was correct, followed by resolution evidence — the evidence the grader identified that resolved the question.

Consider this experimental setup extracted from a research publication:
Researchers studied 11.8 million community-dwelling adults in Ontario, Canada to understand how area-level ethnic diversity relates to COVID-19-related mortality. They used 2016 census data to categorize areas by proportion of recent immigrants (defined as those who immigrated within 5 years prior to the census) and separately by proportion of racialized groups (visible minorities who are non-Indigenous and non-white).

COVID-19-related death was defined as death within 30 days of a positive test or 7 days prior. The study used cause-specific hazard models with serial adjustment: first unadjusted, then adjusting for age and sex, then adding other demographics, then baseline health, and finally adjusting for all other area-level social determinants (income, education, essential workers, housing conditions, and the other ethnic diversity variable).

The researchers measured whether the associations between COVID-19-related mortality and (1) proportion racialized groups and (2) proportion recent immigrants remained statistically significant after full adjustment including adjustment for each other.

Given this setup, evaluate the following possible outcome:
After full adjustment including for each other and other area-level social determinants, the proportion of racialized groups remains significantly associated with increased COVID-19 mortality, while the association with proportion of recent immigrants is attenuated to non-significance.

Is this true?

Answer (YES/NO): YES